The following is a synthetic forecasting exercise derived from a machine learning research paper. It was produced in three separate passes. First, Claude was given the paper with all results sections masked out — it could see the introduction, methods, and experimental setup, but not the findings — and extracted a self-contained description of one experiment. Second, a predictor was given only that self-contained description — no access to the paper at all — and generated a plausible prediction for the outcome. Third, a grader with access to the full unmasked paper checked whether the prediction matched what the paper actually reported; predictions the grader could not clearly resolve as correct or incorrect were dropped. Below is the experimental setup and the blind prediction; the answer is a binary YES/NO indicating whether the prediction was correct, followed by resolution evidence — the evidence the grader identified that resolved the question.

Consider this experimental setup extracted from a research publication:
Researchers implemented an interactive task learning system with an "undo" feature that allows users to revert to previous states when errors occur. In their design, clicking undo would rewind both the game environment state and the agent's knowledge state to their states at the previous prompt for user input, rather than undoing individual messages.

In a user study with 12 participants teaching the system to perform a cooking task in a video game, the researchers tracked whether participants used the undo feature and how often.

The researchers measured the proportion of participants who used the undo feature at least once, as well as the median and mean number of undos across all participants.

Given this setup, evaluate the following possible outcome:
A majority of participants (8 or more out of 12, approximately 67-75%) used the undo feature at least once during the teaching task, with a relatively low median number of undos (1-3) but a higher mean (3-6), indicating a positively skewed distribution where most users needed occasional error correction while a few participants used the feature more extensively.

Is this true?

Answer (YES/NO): NO